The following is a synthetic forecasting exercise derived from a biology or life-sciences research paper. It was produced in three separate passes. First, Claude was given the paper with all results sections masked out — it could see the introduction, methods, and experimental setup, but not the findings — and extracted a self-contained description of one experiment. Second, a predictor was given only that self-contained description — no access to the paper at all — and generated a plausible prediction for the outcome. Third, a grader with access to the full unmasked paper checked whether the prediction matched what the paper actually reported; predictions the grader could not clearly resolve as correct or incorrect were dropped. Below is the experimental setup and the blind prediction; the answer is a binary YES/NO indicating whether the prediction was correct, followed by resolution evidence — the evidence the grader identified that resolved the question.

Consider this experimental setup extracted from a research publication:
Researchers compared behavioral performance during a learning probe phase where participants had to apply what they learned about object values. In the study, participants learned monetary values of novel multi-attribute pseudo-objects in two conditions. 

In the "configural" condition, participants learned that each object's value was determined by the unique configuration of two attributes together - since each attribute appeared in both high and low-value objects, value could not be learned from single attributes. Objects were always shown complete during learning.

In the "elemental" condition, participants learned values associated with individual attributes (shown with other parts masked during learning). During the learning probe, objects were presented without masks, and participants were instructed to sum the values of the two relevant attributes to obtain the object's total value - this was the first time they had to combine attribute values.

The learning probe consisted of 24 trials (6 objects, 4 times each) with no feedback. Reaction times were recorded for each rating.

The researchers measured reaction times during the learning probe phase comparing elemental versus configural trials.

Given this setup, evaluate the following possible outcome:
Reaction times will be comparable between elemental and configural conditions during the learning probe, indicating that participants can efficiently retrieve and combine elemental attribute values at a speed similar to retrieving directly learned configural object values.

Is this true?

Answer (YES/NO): NO